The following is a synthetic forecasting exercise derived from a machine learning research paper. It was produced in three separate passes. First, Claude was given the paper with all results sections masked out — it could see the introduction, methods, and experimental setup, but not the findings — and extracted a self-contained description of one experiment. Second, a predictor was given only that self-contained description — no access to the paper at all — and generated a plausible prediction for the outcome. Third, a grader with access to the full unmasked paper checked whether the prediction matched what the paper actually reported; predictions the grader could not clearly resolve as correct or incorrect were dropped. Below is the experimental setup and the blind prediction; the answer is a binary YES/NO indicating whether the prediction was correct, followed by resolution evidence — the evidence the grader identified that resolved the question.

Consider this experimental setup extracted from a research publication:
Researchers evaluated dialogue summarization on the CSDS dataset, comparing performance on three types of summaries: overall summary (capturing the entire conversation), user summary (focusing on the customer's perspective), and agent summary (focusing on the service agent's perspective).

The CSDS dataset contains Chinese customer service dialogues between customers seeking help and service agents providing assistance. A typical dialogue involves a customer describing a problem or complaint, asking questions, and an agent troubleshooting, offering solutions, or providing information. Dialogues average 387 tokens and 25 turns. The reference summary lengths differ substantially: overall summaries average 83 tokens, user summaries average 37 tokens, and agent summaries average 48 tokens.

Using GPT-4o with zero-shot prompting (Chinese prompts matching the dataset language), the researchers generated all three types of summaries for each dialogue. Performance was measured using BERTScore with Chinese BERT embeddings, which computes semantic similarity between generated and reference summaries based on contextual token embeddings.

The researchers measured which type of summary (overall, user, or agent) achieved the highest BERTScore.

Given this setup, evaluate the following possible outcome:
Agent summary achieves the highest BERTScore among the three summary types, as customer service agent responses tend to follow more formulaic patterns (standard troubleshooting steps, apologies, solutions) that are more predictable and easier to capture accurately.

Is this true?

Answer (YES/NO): NO